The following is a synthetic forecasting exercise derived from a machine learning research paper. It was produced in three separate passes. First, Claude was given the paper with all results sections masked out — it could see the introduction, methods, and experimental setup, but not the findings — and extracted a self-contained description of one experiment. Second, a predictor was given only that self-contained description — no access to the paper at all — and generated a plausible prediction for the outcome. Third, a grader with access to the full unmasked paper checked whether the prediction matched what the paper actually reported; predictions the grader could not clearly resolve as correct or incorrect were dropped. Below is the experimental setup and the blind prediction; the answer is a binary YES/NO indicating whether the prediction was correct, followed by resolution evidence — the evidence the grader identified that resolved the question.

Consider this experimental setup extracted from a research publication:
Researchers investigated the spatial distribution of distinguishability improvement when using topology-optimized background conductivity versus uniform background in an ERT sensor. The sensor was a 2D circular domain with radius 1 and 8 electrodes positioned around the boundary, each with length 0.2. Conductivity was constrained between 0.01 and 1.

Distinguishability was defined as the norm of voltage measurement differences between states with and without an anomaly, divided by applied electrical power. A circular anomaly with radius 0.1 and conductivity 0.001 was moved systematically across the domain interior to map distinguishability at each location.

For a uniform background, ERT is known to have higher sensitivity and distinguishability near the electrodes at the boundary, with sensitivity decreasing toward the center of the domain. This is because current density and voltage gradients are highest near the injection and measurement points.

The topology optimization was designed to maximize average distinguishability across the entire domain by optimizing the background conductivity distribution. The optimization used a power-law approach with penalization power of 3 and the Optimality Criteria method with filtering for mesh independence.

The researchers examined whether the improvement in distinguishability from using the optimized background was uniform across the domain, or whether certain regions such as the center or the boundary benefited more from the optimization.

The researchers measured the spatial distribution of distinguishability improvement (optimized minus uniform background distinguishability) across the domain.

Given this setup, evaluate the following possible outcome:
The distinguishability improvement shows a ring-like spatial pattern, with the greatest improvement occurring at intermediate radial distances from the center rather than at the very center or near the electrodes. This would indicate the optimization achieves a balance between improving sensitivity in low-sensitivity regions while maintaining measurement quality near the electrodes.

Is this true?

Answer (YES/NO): NO